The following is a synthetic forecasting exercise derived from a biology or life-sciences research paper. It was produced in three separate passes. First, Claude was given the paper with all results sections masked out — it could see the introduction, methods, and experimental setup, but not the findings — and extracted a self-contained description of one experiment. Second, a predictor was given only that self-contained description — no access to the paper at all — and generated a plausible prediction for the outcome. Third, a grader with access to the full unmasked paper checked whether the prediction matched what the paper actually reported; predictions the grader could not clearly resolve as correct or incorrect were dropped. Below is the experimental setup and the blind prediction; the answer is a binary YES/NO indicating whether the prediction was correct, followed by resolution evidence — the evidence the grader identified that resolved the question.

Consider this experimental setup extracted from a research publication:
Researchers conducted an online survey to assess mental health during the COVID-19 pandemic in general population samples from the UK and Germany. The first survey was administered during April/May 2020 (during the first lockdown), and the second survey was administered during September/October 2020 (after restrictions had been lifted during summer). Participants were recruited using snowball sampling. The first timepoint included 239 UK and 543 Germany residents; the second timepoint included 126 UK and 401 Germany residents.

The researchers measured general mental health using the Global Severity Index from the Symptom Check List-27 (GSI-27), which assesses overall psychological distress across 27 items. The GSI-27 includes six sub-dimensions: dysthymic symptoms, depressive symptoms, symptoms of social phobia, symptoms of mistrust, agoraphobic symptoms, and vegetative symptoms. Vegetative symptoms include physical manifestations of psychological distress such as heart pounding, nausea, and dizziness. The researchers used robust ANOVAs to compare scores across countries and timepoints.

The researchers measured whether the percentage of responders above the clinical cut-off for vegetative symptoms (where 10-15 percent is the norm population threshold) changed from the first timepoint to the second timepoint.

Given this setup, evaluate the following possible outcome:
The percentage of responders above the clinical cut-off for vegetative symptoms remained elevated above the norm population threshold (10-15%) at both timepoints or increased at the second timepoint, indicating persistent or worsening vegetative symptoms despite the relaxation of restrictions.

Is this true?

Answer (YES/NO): YES